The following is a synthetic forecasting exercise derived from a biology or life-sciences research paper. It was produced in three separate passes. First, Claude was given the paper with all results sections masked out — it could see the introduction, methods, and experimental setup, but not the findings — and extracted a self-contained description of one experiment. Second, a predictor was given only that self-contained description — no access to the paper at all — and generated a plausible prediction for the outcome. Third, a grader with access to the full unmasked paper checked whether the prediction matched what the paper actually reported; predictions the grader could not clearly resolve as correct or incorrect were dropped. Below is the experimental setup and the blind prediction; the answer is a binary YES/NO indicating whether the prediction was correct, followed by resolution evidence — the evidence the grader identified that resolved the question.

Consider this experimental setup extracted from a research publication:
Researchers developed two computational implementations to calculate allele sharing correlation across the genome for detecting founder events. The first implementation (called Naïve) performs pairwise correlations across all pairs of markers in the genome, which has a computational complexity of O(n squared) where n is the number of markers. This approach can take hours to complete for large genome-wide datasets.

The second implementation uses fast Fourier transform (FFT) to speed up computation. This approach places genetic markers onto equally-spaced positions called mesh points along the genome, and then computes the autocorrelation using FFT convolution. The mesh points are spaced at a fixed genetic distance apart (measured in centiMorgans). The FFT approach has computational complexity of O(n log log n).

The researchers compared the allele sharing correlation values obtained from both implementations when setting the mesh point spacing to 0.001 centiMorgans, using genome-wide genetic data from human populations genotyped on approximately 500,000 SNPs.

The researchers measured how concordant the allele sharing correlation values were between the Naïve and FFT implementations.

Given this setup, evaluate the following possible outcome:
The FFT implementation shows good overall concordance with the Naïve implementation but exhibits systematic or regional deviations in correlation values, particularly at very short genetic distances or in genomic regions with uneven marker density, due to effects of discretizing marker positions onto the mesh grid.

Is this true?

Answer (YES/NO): NO